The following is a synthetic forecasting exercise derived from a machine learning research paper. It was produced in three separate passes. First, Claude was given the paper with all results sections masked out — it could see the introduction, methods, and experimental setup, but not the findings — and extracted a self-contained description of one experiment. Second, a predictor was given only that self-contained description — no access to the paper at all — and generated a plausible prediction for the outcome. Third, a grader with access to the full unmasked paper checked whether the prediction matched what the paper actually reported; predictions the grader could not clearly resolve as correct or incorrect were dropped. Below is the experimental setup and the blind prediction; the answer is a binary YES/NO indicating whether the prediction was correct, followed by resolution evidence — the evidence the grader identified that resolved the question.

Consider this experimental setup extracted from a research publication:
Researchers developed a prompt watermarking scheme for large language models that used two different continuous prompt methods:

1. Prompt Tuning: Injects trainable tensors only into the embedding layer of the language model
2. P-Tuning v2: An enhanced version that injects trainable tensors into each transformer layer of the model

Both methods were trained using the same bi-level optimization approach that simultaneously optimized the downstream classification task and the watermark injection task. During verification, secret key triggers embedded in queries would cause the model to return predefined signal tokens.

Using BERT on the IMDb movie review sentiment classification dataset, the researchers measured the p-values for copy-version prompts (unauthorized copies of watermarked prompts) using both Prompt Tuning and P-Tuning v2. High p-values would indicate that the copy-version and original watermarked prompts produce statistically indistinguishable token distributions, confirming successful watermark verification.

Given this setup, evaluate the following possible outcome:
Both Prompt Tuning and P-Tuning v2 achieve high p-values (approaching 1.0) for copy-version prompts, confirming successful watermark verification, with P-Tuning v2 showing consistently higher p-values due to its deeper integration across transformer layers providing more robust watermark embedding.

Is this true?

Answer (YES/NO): NO